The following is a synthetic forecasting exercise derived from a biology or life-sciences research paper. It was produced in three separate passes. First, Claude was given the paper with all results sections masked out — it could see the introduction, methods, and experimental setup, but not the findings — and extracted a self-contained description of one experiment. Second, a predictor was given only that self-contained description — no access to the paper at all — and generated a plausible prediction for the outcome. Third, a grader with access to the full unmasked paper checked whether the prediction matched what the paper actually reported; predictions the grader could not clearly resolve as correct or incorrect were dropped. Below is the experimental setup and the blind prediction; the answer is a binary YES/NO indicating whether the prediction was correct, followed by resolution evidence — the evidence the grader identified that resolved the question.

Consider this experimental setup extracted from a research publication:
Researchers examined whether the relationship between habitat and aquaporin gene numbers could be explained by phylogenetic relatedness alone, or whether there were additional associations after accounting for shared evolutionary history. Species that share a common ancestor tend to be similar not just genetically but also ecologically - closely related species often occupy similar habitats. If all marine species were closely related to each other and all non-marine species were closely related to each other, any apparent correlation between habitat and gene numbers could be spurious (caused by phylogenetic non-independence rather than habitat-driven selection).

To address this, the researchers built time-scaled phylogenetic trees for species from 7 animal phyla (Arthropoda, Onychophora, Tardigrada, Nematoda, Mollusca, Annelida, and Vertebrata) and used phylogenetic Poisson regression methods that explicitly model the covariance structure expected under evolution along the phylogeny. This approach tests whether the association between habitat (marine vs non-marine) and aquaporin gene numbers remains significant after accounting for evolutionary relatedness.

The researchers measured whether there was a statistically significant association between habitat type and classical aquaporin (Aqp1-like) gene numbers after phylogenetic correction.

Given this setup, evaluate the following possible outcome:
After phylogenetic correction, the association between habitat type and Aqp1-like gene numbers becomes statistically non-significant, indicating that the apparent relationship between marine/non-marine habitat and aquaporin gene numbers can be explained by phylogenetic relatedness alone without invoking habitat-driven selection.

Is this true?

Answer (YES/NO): NO